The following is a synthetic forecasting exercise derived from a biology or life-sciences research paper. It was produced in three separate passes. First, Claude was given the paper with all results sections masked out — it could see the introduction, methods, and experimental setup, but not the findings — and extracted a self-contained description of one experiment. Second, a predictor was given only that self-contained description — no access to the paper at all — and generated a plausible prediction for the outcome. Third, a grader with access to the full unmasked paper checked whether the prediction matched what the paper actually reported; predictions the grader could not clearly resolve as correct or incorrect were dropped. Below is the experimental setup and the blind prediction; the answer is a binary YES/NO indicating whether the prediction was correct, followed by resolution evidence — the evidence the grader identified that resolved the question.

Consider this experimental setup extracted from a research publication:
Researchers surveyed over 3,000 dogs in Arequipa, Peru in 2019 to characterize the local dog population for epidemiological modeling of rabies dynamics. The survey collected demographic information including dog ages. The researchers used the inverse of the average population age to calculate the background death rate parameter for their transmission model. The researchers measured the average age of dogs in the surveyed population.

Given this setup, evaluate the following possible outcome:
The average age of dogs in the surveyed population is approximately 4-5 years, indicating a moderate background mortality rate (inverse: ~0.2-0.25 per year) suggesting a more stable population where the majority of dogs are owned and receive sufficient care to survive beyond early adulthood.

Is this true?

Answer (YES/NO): NO